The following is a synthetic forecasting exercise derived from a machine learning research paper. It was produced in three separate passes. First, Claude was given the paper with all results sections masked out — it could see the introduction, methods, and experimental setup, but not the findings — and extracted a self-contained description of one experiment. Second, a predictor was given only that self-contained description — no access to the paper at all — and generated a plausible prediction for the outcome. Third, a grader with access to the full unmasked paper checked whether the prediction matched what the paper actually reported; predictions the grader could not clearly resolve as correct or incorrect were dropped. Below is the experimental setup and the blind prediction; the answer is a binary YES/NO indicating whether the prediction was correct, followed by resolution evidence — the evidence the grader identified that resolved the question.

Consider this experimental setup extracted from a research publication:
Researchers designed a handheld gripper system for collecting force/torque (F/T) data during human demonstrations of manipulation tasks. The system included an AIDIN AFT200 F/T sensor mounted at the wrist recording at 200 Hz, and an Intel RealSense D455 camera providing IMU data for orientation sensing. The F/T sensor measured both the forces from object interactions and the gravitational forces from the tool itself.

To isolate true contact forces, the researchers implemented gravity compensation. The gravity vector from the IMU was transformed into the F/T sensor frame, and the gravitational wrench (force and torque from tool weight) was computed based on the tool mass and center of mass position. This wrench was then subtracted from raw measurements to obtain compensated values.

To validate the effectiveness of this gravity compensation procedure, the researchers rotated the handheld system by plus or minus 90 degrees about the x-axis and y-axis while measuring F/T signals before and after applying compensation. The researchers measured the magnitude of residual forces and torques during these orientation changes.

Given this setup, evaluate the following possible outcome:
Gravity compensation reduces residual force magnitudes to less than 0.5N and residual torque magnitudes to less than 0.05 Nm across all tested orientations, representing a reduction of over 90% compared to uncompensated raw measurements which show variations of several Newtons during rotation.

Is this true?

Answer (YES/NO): NO